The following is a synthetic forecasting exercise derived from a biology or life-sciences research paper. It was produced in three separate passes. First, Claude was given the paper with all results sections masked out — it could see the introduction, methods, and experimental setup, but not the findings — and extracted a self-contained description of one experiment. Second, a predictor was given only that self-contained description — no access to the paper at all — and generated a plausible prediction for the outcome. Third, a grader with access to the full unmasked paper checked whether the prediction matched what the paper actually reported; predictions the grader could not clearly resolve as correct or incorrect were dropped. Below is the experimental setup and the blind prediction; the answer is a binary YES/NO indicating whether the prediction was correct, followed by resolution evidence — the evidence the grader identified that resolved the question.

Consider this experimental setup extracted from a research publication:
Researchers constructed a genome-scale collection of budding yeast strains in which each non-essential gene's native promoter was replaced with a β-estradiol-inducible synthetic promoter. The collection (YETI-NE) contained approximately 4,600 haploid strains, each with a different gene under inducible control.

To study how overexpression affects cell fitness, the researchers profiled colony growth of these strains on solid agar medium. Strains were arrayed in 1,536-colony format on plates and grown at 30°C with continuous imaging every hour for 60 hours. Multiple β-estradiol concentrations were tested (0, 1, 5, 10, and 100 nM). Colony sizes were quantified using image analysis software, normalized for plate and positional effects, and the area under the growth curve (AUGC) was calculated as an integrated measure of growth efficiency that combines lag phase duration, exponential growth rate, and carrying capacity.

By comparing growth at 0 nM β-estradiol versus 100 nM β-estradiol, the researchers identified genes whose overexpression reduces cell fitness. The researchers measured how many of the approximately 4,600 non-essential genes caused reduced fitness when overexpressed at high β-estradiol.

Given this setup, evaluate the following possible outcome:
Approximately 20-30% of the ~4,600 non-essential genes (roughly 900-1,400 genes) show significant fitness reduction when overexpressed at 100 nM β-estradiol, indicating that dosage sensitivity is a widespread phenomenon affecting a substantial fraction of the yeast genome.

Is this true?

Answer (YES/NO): NO